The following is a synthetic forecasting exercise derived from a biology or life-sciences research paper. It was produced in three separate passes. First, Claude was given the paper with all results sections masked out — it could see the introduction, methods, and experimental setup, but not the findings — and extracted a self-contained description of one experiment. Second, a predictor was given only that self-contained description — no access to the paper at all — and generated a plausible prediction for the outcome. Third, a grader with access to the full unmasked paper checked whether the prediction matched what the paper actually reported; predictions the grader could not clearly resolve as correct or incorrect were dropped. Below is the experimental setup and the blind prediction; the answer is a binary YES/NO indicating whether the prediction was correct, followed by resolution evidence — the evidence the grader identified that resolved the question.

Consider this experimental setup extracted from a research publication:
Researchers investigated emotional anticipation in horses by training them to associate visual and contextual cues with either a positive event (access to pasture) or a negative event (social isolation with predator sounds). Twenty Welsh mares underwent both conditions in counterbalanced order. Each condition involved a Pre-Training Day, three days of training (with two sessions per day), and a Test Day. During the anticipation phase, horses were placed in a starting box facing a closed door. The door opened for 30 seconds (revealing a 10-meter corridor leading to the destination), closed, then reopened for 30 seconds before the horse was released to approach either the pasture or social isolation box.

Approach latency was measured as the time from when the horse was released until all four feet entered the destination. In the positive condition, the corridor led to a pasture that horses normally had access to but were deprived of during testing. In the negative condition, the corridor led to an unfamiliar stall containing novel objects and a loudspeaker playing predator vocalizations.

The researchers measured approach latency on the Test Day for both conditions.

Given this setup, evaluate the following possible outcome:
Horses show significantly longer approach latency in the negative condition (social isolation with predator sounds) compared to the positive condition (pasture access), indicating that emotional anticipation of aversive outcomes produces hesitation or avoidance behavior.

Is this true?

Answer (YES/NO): YES